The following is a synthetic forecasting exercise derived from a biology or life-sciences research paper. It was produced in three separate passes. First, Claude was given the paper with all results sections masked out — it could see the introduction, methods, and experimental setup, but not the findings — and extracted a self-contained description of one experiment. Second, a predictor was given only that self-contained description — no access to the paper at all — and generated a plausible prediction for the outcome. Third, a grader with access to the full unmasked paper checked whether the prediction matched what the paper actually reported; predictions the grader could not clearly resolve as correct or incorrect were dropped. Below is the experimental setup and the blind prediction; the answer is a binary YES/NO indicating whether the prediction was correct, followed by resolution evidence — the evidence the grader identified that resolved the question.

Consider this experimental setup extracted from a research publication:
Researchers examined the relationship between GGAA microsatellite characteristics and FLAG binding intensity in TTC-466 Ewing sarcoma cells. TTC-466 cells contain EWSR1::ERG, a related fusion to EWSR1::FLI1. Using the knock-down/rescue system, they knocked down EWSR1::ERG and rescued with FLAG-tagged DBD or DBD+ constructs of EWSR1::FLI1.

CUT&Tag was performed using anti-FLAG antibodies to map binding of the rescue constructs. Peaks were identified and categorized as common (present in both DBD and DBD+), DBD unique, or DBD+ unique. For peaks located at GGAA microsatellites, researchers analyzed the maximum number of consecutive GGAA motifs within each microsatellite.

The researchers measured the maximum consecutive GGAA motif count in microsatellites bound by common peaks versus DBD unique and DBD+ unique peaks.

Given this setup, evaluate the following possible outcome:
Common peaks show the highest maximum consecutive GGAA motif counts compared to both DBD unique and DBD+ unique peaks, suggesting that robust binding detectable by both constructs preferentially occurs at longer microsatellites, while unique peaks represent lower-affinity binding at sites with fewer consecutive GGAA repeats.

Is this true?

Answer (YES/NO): YES